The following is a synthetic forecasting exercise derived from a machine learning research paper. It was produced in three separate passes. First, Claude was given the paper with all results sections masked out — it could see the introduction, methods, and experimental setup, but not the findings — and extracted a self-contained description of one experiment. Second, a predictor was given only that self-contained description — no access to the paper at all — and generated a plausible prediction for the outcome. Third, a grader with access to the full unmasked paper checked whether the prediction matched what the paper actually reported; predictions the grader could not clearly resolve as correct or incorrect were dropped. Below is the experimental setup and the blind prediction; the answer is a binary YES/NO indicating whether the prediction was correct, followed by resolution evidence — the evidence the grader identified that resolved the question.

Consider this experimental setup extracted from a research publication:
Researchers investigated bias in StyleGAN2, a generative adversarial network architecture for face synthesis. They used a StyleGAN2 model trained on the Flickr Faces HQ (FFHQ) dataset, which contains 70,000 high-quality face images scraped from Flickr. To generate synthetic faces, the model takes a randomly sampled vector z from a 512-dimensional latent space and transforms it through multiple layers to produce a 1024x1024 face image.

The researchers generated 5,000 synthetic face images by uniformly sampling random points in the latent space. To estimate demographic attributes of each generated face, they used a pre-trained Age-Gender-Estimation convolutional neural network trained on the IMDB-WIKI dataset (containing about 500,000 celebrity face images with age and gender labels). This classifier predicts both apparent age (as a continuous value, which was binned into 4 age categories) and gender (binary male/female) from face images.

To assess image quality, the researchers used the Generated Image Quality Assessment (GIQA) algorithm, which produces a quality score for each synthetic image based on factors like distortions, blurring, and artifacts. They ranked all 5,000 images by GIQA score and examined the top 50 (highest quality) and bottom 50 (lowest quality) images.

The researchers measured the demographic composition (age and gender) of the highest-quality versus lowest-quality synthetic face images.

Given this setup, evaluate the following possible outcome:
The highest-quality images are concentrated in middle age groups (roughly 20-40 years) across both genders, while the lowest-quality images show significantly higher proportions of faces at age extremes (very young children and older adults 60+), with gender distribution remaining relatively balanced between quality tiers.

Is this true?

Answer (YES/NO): NO